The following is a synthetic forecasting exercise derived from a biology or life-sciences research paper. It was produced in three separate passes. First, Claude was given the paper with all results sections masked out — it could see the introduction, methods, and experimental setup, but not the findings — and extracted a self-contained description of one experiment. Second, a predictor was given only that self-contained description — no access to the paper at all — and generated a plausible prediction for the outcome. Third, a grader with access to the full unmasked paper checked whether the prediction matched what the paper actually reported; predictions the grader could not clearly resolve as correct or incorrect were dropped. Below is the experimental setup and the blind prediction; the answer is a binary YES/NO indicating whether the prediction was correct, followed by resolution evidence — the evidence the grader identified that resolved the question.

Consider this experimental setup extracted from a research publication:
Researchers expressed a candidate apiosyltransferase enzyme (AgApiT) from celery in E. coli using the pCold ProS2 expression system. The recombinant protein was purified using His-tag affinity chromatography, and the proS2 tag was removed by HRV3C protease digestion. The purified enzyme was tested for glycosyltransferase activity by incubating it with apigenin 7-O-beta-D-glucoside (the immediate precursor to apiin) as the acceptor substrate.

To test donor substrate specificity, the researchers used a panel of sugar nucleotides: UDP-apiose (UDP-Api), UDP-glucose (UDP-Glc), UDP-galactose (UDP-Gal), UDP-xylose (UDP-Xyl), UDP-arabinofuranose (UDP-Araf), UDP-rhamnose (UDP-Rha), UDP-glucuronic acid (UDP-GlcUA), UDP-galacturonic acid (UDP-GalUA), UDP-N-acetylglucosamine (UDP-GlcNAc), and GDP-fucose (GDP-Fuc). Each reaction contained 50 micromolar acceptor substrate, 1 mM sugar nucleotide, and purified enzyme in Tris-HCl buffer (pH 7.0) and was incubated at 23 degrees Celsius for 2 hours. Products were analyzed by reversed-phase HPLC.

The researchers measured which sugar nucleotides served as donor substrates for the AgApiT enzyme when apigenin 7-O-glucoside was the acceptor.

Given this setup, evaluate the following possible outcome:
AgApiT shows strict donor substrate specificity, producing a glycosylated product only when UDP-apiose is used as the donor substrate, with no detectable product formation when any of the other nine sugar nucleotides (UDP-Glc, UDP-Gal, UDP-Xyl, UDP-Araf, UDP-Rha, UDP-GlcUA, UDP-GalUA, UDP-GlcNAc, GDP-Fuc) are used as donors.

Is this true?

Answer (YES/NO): YES